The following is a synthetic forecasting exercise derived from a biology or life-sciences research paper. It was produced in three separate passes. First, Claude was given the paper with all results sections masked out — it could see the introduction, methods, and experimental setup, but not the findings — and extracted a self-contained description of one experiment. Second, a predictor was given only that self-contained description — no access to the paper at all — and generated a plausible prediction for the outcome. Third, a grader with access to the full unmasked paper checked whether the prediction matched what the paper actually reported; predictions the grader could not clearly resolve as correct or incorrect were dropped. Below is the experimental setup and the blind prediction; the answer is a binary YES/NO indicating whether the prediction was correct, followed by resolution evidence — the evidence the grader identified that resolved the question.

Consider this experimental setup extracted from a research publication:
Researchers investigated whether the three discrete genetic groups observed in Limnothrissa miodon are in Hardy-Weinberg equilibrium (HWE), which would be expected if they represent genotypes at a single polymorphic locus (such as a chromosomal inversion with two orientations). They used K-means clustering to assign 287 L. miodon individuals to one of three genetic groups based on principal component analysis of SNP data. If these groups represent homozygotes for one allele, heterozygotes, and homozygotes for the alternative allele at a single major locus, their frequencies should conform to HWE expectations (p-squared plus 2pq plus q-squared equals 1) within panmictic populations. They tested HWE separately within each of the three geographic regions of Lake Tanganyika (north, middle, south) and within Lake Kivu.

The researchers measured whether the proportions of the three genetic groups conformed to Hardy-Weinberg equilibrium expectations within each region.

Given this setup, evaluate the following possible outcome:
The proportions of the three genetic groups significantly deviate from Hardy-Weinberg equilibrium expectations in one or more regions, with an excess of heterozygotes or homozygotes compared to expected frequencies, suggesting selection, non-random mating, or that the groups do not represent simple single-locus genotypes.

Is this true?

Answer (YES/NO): YES